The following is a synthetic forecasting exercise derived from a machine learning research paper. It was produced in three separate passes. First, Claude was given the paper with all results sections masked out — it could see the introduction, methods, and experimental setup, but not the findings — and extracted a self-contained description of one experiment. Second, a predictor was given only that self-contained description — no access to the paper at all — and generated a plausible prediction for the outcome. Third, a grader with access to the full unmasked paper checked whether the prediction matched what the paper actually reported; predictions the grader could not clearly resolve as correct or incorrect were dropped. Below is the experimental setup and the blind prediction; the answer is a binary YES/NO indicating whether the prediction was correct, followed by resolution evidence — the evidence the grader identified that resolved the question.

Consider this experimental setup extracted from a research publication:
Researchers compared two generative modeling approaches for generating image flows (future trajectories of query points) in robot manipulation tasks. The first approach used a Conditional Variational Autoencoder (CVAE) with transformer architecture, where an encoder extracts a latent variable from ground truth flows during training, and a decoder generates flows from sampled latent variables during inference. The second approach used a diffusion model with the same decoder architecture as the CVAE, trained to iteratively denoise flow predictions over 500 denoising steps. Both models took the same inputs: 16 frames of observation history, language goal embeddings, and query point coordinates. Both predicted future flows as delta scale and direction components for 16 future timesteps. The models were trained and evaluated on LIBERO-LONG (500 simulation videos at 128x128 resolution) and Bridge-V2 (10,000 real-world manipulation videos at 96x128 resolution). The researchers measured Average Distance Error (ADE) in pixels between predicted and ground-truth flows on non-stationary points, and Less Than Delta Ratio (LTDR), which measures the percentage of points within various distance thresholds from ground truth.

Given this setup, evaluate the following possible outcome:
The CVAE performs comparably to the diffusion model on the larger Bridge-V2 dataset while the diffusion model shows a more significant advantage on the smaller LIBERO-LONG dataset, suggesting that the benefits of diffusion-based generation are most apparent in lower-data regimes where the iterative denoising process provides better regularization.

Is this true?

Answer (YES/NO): NO